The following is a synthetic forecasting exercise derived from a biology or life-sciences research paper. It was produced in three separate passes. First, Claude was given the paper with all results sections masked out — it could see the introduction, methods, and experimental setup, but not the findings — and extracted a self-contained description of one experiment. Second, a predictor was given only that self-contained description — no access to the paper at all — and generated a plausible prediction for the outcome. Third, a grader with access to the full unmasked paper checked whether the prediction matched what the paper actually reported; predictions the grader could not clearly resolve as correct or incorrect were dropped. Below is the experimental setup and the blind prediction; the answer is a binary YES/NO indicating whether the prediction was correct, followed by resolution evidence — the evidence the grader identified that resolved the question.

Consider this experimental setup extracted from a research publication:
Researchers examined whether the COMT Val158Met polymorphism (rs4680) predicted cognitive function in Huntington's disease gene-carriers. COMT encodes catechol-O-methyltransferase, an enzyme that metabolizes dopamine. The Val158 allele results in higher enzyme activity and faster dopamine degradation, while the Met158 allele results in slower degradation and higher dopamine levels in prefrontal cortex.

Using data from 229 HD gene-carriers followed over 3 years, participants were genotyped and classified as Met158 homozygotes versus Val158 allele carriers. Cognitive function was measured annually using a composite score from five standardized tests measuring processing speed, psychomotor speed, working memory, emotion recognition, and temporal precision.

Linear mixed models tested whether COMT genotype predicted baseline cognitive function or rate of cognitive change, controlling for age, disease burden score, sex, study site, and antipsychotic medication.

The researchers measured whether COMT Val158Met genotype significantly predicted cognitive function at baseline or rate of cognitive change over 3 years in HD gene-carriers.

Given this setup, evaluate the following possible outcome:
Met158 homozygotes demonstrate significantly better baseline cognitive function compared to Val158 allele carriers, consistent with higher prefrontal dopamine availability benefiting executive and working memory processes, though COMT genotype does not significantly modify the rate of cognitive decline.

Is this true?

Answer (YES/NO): NO